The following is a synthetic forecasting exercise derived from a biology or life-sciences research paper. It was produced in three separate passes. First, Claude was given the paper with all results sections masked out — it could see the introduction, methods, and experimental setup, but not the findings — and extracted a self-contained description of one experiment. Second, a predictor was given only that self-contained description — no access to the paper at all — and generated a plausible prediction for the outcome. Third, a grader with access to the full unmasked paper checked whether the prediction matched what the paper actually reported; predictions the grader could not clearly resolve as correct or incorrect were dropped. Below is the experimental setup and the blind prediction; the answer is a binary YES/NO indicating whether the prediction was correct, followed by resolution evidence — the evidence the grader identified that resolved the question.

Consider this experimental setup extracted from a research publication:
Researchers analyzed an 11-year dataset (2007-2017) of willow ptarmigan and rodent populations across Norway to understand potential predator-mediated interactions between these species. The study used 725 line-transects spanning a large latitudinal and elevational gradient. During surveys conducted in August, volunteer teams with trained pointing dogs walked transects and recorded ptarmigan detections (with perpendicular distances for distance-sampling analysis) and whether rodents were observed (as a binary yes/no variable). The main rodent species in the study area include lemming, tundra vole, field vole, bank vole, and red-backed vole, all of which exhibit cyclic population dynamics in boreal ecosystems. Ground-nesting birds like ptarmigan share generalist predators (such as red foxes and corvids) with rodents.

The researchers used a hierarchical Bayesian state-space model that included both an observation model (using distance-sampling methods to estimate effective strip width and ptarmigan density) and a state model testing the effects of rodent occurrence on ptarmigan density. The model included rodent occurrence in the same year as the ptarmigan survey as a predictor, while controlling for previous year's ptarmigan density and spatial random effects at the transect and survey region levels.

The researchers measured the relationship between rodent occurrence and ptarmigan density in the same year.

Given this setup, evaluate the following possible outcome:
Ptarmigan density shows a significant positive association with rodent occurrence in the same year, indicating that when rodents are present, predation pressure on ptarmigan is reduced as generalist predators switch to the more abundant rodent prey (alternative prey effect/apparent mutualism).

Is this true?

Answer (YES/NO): YES